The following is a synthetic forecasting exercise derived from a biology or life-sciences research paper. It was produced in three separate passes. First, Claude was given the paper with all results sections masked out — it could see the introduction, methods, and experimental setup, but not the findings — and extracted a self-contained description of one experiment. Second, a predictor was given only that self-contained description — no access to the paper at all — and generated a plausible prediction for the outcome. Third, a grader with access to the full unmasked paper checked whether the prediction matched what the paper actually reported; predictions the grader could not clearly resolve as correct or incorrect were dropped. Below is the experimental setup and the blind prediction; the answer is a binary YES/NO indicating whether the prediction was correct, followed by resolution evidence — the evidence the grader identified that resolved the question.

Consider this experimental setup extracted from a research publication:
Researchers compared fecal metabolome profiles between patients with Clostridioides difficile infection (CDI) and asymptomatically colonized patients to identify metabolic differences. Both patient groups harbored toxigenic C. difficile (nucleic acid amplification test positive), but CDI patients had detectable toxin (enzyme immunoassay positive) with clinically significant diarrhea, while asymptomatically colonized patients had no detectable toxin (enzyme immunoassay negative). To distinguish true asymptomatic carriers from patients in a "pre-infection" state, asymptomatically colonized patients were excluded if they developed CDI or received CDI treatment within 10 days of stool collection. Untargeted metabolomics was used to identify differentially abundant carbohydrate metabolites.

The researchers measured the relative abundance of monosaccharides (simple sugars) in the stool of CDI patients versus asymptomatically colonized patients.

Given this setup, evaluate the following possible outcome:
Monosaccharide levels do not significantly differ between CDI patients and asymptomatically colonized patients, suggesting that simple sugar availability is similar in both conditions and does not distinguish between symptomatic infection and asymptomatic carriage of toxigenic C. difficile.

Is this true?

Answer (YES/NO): NO